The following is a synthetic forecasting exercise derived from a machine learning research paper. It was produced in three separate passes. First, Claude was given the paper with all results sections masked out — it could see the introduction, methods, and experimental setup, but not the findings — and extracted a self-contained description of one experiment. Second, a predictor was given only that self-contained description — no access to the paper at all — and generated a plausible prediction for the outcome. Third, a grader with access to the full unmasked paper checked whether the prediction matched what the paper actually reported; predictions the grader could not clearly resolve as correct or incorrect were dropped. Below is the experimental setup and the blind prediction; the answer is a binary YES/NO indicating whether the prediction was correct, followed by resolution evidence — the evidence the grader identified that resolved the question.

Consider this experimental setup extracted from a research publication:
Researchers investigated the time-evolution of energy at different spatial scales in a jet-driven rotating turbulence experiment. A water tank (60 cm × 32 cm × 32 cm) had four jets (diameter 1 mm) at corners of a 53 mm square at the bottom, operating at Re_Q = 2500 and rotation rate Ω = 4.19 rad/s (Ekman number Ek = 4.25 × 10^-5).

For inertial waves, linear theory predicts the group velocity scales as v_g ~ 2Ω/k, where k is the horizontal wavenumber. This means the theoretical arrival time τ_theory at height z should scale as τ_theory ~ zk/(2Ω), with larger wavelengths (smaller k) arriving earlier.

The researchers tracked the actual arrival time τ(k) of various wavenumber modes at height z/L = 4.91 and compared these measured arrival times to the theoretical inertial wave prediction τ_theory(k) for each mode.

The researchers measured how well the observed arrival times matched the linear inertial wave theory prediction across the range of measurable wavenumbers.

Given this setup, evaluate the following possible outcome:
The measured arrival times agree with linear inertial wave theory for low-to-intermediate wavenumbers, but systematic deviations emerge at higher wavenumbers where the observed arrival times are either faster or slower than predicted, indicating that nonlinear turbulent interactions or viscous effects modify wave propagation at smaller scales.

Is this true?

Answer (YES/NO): NO